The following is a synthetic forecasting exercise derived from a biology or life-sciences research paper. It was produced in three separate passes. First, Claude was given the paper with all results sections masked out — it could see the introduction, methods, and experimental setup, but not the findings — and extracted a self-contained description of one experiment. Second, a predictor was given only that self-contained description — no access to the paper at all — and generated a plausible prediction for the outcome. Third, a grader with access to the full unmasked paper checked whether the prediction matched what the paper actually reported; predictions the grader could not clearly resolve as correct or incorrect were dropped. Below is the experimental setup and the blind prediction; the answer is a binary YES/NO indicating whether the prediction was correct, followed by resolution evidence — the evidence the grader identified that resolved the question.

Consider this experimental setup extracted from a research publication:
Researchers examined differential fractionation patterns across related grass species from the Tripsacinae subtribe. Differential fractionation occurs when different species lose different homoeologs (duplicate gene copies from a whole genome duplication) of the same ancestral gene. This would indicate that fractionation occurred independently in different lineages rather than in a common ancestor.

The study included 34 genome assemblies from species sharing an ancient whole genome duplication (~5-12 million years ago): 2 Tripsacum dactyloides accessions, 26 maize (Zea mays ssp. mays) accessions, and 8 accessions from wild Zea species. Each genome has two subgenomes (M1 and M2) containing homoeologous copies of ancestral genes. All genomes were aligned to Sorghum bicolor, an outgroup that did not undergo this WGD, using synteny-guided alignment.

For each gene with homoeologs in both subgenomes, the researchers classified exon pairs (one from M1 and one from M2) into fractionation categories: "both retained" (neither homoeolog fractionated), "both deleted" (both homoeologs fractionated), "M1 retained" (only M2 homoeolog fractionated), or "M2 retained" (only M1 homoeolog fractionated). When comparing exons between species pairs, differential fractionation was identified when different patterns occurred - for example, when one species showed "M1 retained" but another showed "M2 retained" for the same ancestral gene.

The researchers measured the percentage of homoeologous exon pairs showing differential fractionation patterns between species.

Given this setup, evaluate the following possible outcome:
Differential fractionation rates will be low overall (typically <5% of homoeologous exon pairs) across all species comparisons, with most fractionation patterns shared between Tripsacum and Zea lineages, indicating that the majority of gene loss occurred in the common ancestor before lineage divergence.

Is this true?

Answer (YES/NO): NO